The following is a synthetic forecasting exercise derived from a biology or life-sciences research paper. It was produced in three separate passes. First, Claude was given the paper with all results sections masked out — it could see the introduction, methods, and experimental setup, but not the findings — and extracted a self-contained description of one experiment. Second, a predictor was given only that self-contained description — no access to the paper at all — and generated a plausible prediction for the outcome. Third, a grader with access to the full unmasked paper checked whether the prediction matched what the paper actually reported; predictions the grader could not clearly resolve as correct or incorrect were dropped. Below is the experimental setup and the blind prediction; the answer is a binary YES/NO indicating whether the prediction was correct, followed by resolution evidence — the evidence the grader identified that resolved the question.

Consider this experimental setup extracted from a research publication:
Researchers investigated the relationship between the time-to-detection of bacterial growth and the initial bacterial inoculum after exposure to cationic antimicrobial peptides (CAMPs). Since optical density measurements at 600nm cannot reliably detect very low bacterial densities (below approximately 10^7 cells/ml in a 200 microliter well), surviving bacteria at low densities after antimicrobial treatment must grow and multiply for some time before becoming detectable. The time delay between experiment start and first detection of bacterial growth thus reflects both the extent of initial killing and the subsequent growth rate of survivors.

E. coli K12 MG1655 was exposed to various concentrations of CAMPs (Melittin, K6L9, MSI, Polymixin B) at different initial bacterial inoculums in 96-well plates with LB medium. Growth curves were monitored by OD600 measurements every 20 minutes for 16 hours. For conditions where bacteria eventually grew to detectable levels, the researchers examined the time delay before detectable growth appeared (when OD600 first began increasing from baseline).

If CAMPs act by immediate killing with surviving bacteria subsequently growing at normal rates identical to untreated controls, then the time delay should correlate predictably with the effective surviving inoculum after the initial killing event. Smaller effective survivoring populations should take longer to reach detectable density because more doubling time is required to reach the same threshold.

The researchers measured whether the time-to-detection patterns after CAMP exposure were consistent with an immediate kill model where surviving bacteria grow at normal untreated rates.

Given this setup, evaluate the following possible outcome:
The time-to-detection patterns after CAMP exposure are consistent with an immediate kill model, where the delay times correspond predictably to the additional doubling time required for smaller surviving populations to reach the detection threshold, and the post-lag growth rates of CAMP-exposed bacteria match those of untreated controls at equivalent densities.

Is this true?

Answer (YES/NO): YES